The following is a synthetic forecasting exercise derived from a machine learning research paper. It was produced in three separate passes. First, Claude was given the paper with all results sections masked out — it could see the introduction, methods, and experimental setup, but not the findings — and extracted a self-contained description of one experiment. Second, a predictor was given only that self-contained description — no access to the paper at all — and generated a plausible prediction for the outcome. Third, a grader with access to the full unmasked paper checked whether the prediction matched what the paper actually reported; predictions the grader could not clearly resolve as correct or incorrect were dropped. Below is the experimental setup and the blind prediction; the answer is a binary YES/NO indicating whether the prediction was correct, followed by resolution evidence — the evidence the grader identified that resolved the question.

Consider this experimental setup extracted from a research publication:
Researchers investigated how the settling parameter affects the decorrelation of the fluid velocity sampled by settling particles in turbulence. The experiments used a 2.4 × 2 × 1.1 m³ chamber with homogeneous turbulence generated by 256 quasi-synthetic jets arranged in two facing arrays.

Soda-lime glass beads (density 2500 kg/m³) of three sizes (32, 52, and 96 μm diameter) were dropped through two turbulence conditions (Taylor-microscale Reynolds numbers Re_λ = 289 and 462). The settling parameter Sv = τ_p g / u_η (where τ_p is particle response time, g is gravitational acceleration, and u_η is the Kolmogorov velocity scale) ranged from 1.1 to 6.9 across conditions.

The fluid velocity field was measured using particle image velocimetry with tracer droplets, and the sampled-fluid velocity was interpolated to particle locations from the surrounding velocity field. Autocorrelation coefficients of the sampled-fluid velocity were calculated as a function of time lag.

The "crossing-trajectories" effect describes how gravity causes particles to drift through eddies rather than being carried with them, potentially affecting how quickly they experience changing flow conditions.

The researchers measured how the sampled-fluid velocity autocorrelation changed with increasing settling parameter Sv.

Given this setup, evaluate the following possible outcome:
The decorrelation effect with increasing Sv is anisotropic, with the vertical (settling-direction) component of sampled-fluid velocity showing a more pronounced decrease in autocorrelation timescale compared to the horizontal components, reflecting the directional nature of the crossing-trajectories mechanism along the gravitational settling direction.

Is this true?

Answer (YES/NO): NO